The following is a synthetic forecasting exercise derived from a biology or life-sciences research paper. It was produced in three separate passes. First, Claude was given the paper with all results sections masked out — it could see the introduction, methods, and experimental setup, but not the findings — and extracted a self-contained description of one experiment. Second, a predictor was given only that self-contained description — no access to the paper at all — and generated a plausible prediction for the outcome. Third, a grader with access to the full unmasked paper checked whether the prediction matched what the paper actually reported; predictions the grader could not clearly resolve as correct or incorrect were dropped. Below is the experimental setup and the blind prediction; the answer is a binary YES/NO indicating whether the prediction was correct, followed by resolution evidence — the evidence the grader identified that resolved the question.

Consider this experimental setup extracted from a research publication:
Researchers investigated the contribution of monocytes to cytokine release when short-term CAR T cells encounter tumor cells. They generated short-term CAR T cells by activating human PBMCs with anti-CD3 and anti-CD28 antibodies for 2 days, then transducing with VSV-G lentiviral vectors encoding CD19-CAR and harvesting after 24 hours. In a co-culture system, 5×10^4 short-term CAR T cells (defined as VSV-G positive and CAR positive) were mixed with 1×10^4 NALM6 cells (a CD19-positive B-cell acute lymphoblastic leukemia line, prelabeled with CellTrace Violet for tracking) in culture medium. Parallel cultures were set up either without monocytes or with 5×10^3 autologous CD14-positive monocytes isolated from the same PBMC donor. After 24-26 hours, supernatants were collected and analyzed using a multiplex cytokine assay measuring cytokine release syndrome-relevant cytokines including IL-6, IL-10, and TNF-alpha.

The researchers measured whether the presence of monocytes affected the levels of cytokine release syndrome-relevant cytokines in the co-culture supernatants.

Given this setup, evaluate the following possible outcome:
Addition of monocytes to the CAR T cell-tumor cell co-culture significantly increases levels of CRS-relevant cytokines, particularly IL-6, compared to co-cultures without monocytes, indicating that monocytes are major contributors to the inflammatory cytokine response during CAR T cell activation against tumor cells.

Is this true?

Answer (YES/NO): NO